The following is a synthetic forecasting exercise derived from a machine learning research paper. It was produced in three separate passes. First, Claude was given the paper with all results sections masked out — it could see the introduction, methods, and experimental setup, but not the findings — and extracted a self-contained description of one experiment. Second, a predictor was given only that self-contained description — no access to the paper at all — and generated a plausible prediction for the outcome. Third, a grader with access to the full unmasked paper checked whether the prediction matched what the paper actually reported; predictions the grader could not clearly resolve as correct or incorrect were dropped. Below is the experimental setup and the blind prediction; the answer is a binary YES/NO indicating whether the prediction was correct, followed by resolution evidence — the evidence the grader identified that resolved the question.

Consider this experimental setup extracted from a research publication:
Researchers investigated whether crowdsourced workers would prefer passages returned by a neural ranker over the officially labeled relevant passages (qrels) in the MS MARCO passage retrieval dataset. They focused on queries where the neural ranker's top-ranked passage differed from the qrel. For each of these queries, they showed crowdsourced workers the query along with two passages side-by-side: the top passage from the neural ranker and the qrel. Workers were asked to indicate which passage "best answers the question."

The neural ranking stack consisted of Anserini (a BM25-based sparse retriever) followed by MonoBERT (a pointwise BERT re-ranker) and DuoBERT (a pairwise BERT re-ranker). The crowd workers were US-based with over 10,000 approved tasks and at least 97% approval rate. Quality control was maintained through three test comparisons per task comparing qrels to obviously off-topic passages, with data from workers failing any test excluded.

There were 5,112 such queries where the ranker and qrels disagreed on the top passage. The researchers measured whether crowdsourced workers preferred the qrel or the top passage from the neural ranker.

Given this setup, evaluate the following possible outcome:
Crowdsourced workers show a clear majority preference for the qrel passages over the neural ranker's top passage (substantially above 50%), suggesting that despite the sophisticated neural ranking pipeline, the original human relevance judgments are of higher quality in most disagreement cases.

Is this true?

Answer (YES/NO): NO